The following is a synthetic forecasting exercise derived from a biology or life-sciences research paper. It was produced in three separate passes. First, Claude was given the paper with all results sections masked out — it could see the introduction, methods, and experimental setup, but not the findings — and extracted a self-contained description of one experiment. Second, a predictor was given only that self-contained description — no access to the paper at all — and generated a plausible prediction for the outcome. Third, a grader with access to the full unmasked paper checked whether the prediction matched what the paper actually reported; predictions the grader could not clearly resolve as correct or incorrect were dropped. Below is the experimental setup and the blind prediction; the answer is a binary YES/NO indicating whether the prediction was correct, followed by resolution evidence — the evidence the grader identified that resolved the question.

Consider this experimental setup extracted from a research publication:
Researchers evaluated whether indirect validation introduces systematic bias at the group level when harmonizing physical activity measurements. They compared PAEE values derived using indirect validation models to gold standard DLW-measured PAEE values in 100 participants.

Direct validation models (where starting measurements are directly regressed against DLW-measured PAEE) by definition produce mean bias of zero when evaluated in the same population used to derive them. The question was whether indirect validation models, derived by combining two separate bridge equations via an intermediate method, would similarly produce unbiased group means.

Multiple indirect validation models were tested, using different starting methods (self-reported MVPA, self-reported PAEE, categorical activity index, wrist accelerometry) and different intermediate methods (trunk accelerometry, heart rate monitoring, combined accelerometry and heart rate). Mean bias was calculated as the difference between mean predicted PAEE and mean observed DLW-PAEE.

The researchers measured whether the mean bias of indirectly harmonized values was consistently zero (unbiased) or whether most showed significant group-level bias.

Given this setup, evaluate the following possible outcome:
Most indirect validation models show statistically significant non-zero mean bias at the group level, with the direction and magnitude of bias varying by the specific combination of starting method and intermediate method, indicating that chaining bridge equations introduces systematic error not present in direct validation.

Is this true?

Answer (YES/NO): YES